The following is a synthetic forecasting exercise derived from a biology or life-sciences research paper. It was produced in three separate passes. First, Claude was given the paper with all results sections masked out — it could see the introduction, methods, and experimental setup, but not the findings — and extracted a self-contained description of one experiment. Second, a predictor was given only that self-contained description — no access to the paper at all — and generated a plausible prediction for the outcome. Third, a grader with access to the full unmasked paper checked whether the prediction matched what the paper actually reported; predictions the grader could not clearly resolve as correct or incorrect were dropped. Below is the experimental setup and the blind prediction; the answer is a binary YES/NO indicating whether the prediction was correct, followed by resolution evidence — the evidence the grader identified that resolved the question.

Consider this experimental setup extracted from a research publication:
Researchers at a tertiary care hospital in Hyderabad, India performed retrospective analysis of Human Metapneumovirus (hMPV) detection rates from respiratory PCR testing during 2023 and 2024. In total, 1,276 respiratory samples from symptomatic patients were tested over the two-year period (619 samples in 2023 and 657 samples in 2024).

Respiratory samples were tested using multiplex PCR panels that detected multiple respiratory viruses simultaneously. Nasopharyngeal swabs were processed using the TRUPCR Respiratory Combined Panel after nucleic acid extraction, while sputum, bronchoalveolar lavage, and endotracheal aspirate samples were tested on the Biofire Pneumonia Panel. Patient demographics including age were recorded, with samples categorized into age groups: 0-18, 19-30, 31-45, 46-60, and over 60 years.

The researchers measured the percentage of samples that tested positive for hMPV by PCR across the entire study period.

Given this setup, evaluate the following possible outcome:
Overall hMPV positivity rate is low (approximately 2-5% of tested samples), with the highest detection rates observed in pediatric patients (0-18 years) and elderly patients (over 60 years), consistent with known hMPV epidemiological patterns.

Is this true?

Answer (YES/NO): NO